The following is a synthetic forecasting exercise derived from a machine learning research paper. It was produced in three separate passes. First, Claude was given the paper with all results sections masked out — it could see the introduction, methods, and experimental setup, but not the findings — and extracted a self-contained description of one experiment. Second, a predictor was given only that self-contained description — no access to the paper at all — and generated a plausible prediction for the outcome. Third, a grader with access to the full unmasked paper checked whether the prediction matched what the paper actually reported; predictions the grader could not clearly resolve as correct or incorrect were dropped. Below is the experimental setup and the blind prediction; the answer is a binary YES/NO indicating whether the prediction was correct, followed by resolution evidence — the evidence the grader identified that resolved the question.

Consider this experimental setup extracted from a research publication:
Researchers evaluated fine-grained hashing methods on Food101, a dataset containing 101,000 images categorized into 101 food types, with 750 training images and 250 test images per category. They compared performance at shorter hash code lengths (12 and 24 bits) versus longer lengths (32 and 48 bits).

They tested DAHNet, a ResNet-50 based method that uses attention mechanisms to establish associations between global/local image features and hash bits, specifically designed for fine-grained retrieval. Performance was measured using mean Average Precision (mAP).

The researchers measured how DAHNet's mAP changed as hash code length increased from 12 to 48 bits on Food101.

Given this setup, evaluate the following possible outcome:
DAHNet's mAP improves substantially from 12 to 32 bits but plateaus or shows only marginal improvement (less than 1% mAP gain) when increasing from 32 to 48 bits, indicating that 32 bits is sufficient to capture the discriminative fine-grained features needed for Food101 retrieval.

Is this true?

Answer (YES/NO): NO